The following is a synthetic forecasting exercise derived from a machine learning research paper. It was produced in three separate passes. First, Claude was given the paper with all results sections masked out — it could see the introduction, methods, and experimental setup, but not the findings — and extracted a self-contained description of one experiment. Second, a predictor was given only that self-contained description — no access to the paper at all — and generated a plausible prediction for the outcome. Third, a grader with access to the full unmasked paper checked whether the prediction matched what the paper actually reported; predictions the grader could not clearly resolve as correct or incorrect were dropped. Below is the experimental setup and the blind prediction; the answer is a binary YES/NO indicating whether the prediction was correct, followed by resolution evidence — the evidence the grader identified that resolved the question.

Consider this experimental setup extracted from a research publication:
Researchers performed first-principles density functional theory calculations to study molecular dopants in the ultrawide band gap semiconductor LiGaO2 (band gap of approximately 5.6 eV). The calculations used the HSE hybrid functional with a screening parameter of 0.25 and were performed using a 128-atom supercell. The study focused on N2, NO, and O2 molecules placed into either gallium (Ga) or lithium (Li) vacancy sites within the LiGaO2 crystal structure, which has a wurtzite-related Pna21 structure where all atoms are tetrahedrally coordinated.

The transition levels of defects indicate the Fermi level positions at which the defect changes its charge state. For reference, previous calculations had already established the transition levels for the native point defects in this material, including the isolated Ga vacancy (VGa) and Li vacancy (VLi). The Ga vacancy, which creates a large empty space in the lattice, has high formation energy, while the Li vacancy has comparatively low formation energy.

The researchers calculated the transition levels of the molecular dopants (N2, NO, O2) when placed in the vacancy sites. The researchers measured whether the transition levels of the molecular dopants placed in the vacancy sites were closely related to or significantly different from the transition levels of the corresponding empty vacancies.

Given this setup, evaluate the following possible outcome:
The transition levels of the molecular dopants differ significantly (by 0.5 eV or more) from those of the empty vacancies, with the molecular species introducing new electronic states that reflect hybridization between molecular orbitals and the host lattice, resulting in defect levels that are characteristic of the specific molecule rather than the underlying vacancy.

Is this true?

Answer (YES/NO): NO